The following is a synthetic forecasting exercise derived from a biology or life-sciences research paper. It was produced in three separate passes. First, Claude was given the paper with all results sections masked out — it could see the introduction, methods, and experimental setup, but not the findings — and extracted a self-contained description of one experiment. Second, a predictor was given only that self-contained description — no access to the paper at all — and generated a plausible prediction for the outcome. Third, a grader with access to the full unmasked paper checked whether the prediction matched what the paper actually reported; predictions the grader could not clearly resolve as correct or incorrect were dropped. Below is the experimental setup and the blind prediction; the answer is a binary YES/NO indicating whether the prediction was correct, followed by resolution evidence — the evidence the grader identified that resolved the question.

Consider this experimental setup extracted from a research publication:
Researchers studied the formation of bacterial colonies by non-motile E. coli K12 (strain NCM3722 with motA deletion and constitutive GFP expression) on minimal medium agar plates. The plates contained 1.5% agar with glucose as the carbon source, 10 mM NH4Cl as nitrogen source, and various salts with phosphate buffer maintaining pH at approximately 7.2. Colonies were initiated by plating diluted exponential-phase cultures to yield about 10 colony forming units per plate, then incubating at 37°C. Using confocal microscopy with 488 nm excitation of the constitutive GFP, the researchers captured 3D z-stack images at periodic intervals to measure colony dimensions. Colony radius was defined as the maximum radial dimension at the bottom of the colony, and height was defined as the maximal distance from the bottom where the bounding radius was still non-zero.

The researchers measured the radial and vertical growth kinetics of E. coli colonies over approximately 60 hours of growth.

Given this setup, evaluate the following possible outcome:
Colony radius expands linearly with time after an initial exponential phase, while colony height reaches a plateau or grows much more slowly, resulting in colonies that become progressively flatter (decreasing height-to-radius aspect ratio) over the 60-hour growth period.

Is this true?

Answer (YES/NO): YES